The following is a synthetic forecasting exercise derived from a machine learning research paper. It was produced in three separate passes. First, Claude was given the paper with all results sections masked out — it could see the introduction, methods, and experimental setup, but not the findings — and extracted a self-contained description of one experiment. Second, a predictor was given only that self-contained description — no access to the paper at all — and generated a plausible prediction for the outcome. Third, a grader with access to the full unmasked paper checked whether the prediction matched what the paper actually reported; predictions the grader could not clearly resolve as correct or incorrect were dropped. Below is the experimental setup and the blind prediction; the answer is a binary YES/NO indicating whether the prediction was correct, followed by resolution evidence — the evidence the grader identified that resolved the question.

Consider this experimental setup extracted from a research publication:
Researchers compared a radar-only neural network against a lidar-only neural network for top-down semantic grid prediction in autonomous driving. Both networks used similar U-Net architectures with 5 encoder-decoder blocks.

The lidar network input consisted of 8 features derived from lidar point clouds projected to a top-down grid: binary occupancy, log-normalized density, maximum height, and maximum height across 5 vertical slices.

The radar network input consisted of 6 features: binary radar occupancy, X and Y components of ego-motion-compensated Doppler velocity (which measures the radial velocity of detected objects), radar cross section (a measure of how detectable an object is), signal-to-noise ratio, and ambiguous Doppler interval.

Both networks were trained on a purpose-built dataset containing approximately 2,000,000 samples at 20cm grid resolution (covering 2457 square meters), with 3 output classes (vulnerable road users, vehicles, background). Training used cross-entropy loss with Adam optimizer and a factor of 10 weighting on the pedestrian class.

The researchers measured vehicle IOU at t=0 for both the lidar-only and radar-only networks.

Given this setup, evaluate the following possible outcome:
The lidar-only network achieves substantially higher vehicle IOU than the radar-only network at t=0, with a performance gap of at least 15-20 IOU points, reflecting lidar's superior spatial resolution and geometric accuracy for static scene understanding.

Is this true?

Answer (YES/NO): NO